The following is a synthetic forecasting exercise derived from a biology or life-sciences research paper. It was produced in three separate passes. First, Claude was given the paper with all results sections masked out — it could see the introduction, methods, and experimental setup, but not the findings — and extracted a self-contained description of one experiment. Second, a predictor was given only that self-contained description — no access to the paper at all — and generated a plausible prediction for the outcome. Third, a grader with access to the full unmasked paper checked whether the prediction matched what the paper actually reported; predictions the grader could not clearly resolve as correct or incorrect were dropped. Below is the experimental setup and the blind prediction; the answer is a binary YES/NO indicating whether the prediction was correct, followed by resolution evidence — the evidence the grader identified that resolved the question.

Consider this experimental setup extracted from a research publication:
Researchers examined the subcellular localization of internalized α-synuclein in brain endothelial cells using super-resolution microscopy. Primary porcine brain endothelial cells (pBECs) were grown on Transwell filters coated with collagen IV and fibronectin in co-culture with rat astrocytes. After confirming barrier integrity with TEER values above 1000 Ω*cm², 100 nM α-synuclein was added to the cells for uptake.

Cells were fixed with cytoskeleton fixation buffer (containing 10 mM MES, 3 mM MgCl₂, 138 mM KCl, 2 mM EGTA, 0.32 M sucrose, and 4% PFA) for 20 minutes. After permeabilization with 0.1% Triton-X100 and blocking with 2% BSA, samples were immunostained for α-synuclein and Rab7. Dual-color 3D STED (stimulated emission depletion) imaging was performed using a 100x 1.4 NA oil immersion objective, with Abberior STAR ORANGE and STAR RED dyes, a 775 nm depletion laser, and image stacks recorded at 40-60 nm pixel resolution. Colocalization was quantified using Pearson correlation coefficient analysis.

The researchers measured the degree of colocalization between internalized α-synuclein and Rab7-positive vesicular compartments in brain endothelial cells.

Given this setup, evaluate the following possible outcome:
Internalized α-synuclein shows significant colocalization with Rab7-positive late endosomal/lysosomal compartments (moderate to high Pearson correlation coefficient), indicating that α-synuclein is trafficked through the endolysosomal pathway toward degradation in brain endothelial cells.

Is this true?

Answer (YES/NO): NO